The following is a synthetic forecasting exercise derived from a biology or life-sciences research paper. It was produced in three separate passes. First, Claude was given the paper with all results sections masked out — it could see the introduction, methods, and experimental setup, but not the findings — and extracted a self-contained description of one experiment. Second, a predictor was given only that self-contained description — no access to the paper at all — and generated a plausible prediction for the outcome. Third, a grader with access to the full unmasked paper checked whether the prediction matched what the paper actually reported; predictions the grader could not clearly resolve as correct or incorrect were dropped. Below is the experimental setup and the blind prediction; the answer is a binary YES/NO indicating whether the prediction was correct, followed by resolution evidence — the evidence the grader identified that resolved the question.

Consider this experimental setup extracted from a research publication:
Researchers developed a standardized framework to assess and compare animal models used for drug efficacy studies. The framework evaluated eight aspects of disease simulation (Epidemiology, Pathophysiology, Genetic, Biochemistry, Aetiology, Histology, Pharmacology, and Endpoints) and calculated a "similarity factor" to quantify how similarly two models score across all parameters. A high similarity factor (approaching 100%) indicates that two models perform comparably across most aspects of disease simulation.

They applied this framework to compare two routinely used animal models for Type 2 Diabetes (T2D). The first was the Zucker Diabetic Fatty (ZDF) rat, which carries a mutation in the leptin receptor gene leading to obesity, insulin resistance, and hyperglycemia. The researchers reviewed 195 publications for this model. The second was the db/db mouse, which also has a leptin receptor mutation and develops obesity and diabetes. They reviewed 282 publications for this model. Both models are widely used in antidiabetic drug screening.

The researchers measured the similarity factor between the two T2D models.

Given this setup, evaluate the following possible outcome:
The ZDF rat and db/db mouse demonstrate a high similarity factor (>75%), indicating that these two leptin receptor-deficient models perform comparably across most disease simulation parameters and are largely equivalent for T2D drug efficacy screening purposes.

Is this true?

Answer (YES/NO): YES